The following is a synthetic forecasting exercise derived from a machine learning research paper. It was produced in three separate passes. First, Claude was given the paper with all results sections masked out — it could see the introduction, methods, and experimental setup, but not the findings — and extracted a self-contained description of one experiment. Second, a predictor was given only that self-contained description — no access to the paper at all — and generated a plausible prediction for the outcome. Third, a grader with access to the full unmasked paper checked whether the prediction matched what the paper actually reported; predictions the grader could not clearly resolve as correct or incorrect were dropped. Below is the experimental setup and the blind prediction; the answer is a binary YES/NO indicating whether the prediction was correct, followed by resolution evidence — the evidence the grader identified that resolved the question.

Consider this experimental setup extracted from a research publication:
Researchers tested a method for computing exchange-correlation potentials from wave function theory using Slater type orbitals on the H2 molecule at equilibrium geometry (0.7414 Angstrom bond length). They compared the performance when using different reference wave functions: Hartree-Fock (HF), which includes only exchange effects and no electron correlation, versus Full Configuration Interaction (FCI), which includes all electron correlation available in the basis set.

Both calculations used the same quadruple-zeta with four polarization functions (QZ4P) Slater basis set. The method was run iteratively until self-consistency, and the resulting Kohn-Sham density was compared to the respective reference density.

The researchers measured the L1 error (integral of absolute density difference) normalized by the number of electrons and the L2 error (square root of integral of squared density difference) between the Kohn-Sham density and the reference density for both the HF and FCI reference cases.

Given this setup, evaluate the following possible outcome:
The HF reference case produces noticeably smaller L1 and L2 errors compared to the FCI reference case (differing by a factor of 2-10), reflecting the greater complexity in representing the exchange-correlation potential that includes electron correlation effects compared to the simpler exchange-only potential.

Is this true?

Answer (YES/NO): NO